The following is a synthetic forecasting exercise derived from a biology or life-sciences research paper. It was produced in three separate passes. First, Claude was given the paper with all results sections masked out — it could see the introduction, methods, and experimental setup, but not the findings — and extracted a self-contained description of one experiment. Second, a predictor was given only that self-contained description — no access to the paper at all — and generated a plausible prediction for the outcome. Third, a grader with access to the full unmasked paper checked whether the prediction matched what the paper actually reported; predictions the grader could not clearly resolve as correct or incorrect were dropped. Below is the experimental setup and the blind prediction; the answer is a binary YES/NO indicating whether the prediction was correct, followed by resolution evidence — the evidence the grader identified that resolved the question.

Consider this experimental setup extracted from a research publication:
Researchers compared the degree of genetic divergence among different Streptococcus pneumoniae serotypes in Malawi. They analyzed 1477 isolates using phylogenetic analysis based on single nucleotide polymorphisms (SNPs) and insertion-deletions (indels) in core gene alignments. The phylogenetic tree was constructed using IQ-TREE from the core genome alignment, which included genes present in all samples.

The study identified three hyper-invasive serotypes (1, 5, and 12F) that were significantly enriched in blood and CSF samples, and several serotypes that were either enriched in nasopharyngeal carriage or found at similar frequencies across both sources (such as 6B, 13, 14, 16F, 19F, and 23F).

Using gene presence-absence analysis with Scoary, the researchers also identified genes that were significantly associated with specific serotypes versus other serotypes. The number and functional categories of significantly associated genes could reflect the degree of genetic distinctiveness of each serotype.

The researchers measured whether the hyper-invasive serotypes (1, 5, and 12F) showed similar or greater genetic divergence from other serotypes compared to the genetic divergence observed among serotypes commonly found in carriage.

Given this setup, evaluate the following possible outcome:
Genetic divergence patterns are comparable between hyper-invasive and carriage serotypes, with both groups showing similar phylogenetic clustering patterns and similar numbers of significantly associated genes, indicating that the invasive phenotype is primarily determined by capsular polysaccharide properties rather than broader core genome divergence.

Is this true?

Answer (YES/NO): NO